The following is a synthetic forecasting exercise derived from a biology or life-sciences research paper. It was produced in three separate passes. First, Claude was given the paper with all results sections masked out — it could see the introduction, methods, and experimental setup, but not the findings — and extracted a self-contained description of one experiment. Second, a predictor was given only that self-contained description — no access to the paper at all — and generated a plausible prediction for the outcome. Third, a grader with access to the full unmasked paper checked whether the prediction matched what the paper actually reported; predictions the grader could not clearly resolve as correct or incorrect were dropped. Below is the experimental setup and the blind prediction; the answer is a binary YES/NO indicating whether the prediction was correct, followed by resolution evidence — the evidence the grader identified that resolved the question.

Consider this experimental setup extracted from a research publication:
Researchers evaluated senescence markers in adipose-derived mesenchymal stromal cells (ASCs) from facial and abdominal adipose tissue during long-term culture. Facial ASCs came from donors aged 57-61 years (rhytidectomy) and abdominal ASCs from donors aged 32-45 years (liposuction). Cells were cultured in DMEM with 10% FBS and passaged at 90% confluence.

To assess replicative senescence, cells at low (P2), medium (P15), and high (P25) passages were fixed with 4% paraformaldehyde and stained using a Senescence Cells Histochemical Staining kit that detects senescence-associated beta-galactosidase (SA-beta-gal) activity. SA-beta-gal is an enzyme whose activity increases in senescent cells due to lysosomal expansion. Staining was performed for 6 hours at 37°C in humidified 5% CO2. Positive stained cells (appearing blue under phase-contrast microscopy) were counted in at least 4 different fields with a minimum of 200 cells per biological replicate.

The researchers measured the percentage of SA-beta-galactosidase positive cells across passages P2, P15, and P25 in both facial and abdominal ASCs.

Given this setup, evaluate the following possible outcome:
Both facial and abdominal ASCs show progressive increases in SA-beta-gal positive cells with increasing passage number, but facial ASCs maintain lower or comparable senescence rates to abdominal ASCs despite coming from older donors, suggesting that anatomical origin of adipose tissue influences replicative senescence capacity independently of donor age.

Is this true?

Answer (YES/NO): NO